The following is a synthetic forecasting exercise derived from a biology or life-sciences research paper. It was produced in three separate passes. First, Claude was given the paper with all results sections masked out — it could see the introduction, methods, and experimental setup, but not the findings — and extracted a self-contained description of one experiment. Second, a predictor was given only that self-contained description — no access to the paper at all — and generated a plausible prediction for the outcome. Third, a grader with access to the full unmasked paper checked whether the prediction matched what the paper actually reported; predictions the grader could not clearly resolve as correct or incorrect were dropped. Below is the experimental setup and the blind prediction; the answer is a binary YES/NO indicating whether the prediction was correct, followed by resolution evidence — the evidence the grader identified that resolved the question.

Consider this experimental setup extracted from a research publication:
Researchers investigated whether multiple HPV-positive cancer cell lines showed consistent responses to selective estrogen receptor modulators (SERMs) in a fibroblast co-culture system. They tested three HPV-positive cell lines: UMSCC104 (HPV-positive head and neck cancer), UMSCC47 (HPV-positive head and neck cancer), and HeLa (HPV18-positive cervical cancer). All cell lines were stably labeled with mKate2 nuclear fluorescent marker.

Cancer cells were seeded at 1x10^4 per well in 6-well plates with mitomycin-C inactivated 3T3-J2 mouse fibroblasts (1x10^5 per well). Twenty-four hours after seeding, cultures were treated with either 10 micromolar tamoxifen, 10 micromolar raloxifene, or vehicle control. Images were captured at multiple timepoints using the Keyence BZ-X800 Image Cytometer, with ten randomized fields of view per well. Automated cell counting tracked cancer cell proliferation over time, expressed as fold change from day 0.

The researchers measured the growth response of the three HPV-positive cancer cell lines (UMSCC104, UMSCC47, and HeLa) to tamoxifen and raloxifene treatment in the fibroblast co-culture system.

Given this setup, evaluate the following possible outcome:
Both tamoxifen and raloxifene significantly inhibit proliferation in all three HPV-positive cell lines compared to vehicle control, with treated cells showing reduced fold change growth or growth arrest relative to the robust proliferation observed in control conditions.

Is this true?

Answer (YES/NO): NO